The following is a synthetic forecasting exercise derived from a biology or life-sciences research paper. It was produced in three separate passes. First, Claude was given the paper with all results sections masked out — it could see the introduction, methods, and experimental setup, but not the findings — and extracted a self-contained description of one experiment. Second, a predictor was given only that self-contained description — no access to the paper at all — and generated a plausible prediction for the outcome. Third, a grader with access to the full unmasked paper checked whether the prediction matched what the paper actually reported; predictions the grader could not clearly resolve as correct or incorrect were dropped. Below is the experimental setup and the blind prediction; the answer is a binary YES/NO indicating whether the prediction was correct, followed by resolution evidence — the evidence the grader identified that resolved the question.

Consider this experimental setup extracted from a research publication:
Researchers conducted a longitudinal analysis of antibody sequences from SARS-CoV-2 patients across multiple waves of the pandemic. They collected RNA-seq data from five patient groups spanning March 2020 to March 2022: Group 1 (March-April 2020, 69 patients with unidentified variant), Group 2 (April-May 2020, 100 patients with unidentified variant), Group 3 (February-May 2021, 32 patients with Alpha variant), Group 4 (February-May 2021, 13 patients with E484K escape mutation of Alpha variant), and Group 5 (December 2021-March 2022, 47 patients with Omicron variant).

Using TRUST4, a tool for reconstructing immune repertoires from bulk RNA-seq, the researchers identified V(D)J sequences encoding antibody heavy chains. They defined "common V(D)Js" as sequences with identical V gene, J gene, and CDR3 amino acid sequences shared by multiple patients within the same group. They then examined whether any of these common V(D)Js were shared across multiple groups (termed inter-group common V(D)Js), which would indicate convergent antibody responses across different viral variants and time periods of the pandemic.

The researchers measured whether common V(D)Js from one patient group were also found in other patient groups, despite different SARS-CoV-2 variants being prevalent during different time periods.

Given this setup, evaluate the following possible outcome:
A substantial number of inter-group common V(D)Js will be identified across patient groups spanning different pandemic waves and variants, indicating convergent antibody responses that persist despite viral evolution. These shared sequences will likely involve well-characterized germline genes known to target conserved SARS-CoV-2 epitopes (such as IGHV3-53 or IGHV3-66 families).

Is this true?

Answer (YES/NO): NO